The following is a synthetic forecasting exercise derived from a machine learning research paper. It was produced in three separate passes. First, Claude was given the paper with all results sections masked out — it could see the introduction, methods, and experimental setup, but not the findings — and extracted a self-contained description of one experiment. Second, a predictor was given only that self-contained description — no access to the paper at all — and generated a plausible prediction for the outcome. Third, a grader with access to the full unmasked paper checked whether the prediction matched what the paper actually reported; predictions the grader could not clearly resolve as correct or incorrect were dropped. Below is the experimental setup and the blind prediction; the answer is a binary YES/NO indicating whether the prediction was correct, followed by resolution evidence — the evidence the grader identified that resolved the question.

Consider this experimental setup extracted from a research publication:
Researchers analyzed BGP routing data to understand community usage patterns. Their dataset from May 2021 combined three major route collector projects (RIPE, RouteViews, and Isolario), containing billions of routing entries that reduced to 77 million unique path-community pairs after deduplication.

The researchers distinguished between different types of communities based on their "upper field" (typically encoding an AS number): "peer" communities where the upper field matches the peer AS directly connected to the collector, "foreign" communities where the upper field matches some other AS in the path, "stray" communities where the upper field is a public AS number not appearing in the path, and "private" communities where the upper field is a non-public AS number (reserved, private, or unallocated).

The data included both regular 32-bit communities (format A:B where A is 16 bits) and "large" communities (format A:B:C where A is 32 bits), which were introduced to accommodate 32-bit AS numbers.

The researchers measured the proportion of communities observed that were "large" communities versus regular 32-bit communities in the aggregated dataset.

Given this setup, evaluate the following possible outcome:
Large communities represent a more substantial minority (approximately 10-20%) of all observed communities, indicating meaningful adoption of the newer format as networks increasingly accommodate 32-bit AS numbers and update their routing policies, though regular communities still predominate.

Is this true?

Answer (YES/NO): YES